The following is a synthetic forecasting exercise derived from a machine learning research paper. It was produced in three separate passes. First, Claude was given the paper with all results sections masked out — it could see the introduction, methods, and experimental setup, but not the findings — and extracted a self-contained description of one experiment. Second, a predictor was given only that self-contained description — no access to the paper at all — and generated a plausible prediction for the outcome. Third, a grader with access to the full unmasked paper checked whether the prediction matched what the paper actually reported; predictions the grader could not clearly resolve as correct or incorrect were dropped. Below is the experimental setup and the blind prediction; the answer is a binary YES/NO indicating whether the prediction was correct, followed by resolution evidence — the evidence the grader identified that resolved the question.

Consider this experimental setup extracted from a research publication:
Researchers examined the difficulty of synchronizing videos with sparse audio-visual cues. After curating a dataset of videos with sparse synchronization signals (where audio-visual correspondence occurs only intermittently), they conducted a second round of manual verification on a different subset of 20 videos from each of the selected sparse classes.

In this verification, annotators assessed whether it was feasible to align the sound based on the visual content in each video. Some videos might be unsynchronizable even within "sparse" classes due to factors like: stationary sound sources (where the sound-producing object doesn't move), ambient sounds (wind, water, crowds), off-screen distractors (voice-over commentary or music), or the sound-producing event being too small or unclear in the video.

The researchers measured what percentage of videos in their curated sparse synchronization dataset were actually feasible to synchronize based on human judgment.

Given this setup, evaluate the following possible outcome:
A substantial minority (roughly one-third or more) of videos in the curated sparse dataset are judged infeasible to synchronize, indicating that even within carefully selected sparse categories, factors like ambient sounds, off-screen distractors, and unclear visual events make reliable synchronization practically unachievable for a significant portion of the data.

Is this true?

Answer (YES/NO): NO